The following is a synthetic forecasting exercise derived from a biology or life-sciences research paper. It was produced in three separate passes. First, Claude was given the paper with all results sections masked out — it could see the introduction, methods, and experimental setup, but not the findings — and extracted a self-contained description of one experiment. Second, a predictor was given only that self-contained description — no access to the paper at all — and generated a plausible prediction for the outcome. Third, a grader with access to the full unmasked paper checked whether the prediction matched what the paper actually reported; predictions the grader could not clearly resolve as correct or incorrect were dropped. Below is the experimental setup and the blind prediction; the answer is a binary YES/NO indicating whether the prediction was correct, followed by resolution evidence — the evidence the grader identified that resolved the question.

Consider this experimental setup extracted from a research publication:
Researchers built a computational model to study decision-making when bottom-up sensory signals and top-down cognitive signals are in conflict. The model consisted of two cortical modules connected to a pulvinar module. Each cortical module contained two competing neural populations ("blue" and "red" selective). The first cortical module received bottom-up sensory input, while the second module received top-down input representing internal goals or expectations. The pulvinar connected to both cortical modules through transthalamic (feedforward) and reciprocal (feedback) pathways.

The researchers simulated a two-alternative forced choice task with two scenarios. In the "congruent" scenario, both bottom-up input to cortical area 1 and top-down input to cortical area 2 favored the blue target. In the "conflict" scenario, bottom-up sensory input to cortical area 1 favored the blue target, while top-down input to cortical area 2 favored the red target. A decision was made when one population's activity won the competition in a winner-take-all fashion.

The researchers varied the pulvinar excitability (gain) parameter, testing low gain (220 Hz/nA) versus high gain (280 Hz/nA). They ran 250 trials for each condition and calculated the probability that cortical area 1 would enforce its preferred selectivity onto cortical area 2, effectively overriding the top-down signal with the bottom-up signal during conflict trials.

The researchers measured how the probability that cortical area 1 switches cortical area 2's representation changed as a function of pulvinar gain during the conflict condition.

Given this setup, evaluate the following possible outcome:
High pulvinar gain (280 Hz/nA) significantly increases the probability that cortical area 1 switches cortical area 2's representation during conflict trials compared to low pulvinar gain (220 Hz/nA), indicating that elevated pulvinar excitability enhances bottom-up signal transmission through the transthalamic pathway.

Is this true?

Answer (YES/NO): YES